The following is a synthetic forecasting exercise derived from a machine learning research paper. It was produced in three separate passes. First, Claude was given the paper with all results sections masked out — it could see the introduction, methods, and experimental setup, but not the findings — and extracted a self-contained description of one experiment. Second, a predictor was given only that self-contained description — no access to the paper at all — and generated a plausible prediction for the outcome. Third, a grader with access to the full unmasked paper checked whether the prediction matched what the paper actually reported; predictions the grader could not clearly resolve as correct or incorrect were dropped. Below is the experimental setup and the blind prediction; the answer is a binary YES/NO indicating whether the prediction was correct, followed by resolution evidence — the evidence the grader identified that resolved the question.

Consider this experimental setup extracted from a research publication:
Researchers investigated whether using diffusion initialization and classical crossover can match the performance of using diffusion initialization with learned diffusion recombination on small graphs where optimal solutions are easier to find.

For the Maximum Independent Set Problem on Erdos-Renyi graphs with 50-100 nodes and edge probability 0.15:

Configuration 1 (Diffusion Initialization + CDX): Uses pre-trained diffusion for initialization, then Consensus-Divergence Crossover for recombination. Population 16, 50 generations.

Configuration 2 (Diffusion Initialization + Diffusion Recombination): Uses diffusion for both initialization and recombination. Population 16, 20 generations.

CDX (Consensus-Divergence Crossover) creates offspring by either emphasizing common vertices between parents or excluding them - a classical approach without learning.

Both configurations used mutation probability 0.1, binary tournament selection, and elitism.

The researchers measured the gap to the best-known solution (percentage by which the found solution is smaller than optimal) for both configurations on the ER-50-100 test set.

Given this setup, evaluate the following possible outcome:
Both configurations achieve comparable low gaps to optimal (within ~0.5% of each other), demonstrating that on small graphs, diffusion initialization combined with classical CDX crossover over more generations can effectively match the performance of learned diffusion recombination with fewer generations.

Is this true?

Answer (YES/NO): NO